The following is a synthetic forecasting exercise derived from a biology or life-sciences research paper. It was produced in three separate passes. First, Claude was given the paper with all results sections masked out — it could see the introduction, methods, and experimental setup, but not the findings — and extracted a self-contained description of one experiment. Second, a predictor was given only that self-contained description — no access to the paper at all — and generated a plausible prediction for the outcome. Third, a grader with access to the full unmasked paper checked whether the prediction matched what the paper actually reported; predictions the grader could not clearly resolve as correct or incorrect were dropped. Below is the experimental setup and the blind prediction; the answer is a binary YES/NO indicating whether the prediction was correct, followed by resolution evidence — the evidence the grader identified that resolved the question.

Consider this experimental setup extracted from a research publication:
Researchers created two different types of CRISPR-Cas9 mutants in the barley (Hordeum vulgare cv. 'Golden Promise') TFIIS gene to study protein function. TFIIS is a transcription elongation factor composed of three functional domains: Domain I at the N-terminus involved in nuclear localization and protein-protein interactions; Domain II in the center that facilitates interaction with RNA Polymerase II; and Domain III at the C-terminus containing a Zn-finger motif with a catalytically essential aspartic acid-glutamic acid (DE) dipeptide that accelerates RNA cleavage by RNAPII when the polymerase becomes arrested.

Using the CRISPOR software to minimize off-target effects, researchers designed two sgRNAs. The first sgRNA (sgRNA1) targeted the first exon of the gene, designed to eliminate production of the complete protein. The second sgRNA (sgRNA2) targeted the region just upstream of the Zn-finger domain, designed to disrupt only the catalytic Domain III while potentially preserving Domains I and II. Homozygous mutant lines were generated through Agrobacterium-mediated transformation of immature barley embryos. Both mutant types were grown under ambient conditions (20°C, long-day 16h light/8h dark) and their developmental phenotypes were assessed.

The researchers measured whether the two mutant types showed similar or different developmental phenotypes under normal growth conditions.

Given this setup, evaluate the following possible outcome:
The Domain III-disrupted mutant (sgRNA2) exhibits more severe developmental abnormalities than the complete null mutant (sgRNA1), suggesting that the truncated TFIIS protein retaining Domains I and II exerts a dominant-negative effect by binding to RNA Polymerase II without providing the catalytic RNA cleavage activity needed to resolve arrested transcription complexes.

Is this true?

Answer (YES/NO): NO